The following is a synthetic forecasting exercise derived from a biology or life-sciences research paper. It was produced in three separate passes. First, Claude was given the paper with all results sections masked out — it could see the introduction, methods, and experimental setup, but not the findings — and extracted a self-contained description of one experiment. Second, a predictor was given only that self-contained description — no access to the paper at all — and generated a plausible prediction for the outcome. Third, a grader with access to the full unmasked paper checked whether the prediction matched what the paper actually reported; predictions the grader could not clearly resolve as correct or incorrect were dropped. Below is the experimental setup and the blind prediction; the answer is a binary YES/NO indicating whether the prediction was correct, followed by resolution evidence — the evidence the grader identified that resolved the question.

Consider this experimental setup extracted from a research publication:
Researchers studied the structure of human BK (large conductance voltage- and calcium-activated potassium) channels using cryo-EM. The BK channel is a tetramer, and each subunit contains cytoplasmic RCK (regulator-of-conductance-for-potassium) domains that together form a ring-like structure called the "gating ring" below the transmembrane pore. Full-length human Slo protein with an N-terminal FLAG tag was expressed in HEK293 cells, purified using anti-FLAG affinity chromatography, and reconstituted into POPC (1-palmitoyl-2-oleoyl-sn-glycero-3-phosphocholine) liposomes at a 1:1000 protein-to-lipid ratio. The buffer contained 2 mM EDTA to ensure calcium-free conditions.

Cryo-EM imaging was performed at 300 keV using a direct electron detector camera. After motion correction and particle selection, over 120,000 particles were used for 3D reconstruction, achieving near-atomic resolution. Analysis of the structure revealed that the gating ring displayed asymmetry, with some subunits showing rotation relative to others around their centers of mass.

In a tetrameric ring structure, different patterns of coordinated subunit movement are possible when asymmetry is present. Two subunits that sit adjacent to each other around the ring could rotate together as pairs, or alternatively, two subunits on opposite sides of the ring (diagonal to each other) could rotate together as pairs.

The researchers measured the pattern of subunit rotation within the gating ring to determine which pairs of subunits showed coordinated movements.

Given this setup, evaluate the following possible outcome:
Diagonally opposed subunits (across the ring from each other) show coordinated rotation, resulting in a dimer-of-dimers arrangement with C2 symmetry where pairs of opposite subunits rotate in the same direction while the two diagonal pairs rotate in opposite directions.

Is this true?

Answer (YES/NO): YES